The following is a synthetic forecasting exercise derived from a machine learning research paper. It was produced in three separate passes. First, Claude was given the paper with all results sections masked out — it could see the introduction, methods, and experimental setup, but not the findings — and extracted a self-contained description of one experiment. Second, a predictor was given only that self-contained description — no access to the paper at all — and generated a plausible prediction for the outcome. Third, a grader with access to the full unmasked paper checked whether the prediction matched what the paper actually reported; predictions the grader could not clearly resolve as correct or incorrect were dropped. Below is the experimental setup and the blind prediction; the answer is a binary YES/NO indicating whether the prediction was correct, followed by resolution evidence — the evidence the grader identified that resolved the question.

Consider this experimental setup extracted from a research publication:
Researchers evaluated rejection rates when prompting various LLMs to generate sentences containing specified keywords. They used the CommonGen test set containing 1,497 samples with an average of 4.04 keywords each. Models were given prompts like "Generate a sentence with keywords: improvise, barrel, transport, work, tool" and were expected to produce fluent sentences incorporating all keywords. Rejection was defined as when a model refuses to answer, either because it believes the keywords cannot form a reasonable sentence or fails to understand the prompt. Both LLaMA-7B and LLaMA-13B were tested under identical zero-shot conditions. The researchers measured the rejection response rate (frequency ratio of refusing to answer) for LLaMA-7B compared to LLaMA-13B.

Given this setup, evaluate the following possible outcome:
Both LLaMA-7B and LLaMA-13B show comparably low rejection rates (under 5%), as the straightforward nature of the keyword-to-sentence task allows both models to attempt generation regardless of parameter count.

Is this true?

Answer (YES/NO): NO